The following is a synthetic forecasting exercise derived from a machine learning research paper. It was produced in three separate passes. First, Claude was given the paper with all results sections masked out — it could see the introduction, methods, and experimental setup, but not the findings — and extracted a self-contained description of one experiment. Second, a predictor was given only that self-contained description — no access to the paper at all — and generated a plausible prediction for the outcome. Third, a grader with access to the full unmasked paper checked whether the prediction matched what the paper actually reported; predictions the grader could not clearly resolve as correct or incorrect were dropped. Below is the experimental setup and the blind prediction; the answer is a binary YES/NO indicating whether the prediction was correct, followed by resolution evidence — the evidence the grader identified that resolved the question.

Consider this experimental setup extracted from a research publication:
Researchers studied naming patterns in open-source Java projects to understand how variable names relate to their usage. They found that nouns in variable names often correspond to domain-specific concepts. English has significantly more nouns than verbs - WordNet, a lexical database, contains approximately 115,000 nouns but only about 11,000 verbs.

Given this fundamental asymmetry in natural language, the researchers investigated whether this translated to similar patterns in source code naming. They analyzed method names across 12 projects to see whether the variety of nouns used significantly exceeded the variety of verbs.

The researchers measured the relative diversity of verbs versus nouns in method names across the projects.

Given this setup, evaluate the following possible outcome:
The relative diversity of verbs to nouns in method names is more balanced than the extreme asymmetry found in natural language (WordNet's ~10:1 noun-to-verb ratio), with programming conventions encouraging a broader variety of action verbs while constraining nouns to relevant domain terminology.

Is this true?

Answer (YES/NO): NO